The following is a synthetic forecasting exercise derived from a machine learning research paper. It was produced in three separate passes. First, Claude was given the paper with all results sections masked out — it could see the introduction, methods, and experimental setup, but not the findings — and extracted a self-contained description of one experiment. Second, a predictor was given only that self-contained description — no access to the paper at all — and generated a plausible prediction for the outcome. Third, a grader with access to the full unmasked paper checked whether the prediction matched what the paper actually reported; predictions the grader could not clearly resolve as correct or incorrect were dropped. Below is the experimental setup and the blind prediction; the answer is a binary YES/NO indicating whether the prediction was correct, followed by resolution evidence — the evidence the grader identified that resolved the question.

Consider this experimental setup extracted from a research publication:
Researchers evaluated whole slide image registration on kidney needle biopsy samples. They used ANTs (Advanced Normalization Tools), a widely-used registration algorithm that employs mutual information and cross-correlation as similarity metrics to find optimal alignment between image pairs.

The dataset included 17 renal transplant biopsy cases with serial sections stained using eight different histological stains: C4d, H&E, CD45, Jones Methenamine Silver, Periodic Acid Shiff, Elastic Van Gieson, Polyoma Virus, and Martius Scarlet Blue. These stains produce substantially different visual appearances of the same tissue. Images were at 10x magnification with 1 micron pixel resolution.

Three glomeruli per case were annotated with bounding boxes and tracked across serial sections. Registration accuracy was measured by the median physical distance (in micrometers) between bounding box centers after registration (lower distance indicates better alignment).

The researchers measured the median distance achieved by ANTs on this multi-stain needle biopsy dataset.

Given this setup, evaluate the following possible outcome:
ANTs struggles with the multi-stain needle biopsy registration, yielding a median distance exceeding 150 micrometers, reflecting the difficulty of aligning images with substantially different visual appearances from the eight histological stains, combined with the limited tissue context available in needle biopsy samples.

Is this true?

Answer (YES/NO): NO